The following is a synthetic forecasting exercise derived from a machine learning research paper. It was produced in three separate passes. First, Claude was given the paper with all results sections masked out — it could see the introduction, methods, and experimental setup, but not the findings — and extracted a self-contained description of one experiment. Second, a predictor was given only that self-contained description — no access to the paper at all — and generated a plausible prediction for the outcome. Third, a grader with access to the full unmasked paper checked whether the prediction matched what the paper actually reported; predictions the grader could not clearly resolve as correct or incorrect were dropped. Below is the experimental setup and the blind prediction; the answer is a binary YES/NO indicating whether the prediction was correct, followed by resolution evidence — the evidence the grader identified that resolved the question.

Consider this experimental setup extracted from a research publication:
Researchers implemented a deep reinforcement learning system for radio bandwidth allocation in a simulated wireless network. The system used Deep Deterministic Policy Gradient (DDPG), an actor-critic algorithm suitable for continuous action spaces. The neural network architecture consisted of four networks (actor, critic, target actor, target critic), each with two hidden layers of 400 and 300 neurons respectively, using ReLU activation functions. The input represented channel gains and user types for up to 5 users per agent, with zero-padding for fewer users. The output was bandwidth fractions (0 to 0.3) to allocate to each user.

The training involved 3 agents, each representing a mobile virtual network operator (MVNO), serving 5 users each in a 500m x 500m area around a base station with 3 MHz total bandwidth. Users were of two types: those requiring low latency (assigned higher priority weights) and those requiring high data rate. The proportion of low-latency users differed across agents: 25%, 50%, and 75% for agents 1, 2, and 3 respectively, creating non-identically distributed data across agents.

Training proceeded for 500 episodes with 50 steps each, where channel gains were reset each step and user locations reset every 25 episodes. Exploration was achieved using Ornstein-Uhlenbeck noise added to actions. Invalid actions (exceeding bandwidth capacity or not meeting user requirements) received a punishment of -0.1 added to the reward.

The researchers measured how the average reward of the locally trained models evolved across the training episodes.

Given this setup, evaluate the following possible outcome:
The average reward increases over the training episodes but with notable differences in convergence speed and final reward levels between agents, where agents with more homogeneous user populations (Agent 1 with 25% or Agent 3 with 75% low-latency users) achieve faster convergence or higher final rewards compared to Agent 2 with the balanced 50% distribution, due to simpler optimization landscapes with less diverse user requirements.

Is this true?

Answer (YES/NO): NO